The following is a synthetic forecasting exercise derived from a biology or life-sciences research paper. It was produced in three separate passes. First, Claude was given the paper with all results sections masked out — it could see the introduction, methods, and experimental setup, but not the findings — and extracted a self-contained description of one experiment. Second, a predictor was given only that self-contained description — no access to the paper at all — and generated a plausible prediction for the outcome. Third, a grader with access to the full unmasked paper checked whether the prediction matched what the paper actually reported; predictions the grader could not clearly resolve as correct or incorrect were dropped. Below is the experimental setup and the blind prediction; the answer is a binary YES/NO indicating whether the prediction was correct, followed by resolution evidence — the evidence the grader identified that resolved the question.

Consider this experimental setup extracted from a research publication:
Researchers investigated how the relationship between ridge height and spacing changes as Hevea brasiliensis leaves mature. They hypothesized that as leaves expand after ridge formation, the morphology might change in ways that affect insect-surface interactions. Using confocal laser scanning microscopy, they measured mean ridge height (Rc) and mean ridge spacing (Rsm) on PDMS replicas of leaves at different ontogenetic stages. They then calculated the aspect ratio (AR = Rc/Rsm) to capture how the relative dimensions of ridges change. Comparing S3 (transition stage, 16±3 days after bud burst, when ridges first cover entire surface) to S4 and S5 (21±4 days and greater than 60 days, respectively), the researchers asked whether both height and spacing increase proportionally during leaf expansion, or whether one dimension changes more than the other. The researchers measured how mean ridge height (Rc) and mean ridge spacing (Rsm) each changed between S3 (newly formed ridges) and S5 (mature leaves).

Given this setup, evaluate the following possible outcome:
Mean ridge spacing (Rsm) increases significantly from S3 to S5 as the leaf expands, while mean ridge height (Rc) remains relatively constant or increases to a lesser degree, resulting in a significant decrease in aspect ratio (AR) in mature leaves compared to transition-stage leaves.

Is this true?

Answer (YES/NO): NO